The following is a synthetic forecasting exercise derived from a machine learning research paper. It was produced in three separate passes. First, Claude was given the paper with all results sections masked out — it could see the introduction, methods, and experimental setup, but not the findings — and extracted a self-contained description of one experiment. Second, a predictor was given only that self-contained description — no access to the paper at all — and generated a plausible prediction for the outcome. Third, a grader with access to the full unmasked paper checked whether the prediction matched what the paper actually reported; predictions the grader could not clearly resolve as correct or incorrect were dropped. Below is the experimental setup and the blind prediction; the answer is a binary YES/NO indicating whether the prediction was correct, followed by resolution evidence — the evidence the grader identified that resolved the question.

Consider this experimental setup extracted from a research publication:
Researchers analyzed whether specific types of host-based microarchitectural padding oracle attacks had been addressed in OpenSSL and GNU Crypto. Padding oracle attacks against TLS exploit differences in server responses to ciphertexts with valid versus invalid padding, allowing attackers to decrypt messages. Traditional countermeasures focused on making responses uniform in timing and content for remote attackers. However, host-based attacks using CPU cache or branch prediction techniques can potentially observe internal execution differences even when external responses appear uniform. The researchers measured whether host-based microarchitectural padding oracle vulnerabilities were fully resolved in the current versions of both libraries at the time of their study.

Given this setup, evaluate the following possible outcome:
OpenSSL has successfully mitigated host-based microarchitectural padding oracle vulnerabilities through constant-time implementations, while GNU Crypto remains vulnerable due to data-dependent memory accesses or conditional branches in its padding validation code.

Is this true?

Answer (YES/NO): NO